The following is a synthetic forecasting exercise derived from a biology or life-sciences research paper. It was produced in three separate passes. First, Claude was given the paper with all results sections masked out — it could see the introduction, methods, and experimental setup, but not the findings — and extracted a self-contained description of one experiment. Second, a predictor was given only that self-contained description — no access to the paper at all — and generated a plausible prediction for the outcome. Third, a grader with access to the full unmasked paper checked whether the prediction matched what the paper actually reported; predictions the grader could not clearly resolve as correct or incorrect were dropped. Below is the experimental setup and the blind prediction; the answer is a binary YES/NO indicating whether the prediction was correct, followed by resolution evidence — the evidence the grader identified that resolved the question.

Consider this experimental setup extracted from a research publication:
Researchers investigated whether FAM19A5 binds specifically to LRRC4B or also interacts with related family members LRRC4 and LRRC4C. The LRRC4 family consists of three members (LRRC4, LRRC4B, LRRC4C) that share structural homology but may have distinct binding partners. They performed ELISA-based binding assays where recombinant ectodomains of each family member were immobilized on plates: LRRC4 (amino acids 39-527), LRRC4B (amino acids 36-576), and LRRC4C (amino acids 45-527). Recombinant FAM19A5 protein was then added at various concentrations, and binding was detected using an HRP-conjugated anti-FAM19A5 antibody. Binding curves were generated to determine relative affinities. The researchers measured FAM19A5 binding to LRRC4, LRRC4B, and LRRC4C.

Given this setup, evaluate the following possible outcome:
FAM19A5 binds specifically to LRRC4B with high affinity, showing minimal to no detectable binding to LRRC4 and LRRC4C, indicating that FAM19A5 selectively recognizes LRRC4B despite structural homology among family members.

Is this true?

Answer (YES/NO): YES